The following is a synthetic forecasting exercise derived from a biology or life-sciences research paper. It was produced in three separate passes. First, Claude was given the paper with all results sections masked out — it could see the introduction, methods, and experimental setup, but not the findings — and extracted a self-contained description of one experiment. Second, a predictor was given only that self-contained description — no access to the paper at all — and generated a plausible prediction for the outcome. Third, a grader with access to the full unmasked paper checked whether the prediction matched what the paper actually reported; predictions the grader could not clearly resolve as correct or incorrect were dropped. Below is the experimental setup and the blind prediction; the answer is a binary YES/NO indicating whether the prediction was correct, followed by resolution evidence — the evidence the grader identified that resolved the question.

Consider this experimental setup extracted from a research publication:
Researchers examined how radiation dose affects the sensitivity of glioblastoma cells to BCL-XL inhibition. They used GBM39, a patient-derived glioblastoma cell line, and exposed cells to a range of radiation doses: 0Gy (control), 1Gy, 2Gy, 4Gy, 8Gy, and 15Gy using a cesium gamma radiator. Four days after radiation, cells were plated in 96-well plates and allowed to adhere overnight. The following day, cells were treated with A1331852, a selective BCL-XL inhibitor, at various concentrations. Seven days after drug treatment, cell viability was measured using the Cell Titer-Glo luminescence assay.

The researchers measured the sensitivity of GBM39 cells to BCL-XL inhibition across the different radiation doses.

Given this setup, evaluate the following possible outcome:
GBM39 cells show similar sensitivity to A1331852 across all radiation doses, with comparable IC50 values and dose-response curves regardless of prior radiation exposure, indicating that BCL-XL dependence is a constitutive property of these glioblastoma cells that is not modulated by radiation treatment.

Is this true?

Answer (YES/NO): NO